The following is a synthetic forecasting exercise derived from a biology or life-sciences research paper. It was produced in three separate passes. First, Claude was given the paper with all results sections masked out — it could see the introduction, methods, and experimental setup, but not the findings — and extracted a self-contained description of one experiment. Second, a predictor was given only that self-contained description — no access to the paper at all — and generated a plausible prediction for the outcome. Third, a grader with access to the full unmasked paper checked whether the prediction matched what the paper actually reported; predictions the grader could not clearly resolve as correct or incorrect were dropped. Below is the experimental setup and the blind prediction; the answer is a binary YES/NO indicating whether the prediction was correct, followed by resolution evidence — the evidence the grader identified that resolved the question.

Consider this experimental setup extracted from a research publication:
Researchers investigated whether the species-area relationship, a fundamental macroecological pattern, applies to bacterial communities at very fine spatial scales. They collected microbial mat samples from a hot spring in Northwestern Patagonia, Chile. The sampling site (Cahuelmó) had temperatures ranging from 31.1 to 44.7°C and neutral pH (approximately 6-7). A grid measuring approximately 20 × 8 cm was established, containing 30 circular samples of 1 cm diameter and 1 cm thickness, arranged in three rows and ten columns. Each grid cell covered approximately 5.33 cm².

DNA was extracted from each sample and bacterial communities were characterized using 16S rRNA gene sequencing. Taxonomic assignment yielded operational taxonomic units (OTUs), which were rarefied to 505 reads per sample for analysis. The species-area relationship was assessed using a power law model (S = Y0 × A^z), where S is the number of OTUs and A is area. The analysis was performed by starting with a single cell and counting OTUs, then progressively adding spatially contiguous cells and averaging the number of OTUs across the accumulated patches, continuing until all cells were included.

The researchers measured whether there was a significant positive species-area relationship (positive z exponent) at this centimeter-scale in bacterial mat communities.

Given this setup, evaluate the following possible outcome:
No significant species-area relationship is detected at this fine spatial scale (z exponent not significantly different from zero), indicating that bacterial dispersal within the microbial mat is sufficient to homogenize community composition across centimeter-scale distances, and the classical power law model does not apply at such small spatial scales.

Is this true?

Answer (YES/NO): NO